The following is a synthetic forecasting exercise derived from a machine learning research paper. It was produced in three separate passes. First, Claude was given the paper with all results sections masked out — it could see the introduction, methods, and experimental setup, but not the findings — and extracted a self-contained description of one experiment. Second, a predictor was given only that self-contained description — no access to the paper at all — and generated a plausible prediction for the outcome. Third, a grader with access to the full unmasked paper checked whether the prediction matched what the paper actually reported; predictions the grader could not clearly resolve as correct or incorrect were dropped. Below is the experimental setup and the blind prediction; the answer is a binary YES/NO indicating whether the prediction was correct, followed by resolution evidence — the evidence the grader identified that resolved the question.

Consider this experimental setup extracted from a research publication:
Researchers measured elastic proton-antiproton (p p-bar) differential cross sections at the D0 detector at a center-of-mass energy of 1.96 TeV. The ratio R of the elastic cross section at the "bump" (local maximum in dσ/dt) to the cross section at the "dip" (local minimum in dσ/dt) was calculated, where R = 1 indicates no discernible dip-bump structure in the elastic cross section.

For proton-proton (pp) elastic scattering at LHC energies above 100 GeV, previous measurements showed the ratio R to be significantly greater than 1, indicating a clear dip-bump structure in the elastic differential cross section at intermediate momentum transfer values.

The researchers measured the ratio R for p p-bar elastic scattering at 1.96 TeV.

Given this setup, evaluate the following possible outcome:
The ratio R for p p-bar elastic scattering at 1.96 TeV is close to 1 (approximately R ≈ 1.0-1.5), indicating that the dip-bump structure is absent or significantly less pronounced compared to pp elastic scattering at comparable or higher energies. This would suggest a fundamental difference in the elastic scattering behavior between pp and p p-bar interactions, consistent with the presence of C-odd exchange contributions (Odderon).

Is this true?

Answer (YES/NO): YES